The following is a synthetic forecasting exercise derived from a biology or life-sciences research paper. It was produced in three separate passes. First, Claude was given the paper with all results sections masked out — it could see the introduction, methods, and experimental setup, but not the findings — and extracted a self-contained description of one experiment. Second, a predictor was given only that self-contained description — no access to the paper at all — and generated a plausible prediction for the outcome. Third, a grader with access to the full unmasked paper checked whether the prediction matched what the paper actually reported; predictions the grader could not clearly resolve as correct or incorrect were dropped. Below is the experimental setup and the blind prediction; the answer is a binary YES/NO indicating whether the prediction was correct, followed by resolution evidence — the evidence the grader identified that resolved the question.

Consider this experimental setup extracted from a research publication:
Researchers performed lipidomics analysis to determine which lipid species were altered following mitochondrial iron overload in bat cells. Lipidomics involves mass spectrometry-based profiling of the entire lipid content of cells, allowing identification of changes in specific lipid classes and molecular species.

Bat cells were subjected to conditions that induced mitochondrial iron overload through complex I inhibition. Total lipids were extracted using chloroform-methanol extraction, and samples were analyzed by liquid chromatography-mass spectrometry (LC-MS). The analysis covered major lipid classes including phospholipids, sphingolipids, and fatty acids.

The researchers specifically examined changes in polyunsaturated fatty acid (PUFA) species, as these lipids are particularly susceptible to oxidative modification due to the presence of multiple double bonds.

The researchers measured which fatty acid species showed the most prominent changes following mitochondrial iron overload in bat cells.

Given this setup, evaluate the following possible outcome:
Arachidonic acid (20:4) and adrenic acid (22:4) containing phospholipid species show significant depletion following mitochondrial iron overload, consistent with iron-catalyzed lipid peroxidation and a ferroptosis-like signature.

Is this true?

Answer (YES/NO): NO